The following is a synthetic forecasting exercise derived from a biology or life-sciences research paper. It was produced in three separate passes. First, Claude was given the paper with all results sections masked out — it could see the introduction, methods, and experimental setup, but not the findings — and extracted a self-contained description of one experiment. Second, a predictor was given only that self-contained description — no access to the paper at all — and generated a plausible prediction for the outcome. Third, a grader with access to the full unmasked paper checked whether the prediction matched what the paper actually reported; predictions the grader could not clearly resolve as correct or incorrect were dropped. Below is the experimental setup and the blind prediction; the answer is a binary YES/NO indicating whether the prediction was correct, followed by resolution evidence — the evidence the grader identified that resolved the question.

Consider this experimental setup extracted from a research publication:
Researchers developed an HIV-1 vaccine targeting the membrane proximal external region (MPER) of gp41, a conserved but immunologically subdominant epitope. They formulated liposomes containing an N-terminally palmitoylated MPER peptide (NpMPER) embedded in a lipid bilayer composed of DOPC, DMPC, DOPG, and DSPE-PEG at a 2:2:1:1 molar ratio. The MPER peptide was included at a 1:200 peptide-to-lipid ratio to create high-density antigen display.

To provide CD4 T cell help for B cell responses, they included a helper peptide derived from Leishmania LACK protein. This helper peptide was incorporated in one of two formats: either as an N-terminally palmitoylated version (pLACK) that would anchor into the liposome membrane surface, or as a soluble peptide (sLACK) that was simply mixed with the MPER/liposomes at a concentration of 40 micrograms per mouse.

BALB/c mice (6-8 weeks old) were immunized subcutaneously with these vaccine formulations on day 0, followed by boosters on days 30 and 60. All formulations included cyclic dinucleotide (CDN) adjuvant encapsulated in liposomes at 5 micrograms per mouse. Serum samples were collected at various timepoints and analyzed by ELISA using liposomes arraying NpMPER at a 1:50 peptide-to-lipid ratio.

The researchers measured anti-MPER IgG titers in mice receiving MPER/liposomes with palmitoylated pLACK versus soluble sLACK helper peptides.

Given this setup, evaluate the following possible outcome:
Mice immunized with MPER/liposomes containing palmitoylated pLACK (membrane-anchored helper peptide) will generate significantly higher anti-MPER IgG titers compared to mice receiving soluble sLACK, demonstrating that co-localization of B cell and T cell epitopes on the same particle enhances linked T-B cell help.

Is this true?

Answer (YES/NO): NO